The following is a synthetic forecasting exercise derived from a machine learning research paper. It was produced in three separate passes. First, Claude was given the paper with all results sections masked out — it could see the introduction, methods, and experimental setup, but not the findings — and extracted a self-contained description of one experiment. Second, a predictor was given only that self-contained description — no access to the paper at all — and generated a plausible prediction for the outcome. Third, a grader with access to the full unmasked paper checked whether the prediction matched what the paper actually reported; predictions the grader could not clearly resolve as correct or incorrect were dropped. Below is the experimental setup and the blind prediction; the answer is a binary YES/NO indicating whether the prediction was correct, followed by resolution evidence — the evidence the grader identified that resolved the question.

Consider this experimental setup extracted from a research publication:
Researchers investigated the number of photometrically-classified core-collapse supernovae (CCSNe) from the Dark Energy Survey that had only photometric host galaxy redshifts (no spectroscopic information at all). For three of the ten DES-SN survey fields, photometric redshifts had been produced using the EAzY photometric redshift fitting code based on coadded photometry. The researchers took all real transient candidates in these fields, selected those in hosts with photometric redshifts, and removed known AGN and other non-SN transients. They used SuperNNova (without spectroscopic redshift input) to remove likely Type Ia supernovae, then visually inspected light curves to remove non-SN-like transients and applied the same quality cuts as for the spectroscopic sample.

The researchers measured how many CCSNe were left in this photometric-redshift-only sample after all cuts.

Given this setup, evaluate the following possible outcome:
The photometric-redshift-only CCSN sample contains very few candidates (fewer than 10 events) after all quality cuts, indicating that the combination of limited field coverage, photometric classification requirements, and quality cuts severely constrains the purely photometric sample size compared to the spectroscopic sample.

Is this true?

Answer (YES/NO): NO